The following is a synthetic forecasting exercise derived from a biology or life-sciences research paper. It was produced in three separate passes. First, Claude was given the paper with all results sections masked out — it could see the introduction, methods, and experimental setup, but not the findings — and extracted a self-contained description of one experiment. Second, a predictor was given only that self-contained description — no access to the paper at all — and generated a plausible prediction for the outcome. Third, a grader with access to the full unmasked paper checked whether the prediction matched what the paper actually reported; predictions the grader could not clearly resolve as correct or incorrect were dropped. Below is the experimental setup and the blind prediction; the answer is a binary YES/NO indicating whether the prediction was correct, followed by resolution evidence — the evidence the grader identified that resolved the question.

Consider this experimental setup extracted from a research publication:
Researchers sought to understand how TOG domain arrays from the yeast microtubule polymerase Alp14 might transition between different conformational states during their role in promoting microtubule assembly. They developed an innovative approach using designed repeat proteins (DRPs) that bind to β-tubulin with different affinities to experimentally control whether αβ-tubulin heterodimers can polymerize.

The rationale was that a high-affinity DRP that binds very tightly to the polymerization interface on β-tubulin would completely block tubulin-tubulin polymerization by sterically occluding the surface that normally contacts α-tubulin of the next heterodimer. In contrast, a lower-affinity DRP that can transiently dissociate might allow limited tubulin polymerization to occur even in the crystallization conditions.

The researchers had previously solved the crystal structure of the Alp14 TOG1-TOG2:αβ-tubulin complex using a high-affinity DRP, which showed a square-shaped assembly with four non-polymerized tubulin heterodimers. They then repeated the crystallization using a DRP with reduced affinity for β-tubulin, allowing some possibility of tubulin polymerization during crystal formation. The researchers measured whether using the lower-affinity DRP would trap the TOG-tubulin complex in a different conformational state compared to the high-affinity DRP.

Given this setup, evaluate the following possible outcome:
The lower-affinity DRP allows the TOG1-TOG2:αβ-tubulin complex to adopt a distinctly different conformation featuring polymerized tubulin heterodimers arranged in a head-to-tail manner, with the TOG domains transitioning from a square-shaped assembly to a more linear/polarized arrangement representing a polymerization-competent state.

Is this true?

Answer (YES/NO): YES